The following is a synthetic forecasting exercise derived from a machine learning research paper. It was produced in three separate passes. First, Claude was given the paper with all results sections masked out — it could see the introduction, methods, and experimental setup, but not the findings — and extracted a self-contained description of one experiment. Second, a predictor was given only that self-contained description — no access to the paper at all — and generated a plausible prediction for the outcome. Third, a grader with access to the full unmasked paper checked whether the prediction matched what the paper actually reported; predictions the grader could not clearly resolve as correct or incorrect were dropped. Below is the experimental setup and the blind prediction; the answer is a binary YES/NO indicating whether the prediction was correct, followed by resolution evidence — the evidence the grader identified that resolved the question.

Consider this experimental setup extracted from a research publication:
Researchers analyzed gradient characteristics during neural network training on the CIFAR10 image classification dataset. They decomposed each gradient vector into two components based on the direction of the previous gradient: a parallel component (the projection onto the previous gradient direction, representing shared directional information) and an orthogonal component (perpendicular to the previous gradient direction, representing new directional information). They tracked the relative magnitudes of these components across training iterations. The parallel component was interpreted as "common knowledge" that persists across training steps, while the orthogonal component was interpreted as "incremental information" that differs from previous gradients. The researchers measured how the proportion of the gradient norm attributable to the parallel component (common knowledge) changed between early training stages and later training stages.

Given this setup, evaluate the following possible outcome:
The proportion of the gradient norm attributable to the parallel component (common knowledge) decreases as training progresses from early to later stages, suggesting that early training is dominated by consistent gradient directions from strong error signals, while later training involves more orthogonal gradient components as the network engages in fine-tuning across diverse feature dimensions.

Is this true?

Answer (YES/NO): YES